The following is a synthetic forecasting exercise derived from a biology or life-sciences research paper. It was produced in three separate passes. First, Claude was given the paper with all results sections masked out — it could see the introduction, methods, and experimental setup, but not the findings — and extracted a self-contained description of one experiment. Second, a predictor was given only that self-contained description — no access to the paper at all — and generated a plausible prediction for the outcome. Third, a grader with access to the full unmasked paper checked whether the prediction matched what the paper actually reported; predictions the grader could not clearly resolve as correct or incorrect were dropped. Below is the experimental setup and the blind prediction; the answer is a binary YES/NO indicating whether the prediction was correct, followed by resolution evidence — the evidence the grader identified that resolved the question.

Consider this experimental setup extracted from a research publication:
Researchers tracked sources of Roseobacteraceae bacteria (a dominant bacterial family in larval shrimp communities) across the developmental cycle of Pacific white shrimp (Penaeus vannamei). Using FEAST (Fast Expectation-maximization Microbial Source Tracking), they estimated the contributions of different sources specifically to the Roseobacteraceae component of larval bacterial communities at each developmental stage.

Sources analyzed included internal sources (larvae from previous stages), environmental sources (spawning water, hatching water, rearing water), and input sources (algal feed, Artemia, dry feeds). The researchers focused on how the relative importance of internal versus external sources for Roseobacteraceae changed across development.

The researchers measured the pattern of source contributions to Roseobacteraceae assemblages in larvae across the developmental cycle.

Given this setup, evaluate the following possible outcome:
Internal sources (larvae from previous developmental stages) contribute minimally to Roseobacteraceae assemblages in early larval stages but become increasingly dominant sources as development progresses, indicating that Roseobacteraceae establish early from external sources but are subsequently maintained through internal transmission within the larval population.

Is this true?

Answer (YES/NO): NO